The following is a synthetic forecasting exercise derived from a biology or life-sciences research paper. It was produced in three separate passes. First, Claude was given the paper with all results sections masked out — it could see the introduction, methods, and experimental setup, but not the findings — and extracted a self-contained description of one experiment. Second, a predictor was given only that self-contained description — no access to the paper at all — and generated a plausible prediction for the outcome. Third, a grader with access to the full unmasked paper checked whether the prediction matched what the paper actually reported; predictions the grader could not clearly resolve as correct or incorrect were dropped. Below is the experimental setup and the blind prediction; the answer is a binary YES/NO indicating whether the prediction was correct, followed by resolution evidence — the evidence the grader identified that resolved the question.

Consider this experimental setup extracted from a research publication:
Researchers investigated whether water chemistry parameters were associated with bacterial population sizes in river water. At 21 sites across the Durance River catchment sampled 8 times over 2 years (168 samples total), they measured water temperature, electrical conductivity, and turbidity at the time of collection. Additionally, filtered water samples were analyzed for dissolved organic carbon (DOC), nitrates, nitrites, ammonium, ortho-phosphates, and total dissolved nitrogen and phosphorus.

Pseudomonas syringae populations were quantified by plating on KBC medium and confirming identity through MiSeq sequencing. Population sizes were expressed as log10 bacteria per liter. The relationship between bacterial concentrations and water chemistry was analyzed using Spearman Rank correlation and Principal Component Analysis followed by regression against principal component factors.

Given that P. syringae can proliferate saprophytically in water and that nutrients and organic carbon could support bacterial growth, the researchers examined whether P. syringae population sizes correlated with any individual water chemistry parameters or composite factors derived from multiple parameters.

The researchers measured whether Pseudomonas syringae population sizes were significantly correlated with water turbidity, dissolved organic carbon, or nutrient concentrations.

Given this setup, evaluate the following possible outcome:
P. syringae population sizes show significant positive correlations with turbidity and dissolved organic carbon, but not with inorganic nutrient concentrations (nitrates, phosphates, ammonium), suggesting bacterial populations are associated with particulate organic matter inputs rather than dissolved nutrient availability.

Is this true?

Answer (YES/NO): NO